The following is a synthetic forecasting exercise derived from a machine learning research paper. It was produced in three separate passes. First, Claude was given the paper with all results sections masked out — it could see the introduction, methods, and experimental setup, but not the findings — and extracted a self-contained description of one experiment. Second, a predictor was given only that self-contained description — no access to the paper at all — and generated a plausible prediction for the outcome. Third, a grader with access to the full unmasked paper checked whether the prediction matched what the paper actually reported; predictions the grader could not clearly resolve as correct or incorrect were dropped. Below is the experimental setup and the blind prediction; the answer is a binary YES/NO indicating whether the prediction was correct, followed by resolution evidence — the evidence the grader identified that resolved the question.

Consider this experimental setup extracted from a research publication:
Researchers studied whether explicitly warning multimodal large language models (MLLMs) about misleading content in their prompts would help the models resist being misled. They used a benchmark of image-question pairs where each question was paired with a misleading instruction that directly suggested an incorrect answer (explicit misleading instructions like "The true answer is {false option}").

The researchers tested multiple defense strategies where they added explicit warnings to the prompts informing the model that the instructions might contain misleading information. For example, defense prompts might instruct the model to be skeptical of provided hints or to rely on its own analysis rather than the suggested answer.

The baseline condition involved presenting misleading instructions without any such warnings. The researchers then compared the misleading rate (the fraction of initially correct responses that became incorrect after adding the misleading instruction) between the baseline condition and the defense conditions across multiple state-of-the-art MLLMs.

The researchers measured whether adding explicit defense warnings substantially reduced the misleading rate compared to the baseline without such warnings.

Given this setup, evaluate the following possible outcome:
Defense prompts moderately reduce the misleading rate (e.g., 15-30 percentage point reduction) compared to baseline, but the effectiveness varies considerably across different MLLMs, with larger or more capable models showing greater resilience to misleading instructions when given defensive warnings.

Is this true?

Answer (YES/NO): NO